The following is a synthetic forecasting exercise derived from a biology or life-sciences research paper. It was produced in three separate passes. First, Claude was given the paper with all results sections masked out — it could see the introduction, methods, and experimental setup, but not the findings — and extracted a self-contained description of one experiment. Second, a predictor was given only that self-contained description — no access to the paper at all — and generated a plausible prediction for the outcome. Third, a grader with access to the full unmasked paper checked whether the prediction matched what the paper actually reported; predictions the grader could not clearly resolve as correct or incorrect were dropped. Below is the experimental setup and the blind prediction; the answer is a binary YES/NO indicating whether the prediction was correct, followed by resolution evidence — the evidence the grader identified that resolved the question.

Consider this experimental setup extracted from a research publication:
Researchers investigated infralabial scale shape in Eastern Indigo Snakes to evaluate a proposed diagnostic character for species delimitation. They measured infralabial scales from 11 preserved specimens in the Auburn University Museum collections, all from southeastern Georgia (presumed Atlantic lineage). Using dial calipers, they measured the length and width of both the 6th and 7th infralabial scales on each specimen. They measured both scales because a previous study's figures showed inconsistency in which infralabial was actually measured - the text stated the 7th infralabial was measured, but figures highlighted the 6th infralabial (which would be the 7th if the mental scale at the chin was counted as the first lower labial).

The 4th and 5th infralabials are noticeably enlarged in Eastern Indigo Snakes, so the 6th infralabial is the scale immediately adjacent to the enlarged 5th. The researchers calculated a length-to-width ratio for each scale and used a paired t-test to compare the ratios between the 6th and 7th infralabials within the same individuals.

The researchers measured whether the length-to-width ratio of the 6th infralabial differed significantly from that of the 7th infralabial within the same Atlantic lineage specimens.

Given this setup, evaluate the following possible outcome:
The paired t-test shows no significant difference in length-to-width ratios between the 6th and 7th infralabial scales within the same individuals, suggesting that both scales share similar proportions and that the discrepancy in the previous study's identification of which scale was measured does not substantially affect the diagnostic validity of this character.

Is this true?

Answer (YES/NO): NO